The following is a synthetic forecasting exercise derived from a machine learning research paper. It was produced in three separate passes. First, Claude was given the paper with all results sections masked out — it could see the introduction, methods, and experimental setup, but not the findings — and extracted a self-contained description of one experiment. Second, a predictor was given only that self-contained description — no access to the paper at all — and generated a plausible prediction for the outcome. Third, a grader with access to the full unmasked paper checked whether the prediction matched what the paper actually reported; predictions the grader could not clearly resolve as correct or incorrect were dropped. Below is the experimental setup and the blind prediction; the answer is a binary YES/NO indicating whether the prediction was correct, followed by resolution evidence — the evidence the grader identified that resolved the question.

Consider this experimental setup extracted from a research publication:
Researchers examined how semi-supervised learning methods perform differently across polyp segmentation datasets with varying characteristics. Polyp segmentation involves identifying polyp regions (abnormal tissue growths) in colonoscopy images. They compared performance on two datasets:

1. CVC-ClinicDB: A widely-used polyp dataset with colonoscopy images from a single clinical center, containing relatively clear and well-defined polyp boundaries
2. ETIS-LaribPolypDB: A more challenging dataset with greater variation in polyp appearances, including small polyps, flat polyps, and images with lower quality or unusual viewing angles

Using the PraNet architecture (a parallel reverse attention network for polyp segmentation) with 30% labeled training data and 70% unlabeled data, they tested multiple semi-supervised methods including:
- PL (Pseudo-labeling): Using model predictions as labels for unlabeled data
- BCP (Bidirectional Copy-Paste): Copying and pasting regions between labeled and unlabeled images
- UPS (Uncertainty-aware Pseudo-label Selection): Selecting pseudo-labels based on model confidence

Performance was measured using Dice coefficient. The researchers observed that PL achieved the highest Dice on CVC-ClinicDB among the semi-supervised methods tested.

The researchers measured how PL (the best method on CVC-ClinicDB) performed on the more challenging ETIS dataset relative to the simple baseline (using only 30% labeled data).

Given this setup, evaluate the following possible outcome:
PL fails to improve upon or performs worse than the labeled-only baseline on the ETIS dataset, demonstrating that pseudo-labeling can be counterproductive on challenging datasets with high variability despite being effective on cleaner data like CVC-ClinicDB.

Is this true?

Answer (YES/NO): YES